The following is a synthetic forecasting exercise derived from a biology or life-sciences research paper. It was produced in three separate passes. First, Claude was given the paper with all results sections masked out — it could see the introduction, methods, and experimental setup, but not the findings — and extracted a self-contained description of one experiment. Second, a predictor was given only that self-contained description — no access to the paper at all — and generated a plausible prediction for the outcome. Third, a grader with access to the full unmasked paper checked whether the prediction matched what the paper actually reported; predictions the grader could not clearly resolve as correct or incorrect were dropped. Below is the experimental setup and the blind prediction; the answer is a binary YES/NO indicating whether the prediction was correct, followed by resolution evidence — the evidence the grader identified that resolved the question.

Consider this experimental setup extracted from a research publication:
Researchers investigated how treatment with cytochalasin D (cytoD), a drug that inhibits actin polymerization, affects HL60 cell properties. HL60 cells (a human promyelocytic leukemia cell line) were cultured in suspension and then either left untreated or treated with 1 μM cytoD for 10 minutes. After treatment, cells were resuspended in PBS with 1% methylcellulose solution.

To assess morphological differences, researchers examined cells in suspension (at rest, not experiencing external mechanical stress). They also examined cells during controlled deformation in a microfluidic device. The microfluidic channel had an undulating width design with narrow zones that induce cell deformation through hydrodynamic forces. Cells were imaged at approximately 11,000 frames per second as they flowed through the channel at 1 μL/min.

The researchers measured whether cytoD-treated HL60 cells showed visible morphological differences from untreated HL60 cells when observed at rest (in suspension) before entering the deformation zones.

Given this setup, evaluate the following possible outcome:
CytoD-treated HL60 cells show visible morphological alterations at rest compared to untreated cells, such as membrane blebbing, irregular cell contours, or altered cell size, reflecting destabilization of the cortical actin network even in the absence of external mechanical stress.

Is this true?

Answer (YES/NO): NO